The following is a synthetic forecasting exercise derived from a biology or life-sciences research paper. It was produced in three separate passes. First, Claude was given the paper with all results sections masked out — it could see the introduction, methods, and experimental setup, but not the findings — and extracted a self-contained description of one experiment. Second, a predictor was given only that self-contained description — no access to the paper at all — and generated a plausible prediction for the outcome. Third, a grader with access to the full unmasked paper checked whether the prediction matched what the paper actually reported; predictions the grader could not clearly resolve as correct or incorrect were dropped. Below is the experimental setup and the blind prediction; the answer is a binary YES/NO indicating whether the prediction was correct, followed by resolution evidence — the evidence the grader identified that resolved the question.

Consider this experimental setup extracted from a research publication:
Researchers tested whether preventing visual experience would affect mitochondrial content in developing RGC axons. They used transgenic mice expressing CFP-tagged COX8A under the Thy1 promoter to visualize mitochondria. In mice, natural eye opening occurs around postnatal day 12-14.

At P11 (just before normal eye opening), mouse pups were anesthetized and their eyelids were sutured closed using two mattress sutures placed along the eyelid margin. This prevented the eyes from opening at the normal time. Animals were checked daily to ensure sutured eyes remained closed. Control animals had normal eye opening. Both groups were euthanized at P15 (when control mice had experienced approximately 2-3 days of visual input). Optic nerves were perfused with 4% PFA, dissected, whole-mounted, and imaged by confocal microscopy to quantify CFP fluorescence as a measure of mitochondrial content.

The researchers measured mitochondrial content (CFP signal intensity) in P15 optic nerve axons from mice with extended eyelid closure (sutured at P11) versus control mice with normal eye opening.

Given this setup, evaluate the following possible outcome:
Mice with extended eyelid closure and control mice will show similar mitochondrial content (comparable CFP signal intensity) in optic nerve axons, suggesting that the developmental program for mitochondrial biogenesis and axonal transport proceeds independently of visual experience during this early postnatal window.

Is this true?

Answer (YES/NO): NO